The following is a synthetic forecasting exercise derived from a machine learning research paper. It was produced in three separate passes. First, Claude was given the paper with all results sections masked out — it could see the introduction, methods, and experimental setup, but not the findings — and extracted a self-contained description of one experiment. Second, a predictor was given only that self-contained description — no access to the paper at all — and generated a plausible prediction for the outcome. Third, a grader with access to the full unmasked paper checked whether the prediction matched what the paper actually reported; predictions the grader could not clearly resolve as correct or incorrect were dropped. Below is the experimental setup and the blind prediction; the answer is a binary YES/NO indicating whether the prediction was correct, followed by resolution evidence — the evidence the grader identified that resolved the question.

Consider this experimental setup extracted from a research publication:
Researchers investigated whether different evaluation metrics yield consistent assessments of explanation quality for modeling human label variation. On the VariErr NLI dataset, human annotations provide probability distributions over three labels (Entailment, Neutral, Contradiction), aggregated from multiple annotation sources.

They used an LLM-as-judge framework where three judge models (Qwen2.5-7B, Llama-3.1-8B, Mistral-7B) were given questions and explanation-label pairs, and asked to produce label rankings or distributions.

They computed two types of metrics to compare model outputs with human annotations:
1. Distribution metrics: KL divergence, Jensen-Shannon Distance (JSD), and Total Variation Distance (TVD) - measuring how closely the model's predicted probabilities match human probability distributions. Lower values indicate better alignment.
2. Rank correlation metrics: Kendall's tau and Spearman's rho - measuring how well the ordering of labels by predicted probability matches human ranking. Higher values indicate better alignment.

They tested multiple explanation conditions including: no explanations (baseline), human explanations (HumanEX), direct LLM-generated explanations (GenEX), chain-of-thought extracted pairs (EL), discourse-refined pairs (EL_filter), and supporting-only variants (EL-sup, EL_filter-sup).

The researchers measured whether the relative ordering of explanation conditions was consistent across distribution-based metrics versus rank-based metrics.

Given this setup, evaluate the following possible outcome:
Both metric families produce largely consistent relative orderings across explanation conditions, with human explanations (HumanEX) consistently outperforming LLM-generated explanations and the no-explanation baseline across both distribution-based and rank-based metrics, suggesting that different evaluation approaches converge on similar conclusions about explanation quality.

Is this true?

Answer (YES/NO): NO